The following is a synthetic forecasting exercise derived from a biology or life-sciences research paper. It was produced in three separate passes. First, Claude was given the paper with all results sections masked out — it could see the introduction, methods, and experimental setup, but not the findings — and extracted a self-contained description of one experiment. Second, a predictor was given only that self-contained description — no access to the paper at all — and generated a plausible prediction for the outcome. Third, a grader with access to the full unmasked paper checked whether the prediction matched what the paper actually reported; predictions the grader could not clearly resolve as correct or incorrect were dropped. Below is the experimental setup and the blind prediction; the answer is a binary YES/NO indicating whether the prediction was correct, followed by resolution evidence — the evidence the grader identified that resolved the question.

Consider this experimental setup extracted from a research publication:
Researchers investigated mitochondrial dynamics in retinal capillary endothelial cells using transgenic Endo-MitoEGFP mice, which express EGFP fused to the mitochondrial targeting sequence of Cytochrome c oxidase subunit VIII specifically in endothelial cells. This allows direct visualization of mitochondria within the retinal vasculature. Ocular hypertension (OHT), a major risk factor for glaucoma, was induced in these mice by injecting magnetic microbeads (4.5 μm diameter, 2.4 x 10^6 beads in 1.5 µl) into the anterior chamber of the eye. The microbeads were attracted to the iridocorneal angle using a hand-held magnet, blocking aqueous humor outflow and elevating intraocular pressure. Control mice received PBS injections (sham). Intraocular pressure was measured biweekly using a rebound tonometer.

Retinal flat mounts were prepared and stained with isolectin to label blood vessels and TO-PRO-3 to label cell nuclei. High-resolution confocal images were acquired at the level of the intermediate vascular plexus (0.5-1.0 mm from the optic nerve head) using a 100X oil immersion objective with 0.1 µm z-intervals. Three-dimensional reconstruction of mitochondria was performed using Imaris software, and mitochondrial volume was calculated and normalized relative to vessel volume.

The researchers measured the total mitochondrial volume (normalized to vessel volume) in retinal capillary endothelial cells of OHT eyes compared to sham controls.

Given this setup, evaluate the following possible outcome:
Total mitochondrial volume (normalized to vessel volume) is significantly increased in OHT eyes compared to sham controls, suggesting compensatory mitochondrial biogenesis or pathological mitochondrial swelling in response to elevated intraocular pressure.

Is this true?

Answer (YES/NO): NO